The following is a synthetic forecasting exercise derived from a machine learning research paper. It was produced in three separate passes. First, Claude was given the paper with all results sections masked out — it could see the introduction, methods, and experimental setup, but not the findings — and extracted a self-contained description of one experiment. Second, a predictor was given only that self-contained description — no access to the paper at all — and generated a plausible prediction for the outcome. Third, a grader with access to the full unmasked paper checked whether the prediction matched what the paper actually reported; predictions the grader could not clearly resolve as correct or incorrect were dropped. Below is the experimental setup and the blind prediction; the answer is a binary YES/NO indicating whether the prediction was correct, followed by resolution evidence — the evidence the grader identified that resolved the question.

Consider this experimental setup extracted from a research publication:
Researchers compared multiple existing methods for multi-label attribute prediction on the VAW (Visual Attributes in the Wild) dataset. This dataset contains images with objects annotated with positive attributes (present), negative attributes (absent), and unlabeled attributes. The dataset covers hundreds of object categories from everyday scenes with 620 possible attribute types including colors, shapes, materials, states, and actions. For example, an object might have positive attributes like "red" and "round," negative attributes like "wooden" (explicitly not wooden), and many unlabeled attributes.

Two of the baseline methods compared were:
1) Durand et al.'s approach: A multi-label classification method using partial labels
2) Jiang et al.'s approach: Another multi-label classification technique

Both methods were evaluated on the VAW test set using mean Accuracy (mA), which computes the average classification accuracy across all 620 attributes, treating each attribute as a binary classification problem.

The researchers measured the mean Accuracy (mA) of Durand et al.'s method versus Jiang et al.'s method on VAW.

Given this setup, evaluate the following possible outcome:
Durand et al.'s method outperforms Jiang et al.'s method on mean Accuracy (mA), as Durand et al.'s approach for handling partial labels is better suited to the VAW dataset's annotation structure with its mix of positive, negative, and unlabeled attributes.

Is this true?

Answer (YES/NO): YES